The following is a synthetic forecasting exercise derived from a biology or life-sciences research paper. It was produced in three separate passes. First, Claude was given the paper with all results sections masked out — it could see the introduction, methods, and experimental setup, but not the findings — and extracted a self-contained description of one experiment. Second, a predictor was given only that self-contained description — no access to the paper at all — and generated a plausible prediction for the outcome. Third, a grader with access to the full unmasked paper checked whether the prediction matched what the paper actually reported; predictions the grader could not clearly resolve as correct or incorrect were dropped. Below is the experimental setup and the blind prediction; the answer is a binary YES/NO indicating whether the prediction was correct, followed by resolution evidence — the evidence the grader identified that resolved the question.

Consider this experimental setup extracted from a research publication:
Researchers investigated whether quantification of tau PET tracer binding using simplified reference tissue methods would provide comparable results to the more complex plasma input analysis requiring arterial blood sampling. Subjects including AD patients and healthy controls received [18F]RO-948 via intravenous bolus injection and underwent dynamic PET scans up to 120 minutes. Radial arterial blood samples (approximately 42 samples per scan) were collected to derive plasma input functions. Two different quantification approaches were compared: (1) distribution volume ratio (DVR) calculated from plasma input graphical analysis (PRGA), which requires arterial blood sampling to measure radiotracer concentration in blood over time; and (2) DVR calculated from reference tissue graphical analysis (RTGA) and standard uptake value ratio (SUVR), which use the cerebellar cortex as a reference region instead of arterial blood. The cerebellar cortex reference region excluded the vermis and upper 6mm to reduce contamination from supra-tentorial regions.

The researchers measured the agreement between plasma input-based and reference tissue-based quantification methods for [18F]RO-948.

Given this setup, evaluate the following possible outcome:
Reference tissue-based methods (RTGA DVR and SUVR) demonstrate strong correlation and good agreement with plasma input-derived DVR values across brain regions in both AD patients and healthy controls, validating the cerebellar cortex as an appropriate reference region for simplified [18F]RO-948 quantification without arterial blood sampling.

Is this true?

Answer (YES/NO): YES